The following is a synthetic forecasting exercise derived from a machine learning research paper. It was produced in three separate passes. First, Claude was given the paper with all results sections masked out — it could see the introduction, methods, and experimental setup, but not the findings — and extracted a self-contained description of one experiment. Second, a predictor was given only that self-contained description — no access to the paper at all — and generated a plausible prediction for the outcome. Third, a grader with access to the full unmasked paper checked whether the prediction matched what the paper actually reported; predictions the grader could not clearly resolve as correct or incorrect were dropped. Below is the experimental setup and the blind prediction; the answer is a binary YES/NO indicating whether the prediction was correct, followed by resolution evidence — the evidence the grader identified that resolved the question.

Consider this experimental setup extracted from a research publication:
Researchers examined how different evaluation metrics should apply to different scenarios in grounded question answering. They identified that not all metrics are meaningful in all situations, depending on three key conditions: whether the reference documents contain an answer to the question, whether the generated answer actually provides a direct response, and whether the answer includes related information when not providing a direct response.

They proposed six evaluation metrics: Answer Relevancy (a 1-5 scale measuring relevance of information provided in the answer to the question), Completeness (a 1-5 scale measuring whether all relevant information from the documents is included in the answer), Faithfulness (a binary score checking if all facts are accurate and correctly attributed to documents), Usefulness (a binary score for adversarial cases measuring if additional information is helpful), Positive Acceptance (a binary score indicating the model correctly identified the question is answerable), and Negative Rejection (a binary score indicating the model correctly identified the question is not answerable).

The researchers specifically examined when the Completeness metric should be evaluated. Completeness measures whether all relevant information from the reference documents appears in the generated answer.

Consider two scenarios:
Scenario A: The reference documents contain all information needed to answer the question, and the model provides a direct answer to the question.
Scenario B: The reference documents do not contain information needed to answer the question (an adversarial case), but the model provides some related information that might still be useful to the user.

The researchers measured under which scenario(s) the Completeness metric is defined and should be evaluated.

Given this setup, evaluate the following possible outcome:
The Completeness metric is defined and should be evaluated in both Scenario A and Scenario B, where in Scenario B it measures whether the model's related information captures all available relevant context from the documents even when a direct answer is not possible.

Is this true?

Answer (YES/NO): NO